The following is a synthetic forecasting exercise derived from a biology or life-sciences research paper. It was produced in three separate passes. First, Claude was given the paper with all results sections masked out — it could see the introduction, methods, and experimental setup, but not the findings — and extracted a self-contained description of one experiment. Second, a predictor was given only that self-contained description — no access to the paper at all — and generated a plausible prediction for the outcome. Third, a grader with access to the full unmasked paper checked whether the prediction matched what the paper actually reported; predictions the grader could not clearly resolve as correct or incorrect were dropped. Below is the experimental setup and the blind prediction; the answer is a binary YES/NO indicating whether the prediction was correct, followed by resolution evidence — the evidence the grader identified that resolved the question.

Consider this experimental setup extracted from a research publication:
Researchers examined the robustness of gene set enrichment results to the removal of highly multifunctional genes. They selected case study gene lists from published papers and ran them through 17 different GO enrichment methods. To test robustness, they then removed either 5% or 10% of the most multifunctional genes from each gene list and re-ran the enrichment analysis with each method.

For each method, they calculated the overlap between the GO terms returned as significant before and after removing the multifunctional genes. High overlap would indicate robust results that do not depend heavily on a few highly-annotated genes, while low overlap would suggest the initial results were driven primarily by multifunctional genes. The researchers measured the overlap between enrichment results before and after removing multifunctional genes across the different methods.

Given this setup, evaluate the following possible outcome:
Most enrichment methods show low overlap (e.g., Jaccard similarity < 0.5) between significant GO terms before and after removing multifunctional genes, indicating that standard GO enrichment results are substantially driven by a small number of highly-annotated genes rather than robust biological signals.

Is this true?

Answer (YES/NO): NO